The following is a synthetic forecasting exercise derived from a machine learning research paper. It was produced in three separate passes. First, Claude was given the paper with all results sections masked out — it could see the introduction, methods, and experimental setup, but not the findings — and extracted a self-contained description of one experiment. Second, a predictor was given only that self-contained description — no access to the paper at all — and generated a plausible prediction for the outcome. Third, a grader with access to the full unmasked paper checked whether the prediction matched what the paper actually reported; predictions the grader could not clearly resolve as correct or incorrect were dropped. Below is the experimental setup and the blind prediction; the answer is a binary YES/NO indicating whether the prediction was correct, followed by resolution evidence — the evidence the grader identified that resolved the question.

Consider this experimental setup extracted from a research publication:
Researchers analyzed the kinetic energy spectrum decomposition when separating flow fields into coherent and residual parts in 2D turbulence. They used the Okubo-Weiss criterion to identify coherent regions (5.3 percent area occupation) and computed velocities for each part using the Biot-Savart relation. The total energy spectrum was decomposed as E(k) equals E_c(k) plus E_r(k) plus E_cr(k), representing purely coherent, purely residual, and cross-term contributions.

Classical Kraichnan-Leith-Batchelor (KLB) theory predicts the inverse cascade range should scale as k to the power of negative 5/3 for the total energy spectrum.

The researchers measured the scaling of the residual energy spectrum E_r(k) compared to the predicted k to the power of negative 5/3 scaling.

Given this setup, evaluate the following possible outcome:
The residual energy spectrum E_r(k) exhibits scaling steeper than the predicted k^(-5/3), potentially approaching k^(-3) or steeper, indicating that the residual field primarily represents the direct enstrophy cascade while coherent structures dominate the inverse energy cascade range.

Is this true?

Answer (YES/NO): NO